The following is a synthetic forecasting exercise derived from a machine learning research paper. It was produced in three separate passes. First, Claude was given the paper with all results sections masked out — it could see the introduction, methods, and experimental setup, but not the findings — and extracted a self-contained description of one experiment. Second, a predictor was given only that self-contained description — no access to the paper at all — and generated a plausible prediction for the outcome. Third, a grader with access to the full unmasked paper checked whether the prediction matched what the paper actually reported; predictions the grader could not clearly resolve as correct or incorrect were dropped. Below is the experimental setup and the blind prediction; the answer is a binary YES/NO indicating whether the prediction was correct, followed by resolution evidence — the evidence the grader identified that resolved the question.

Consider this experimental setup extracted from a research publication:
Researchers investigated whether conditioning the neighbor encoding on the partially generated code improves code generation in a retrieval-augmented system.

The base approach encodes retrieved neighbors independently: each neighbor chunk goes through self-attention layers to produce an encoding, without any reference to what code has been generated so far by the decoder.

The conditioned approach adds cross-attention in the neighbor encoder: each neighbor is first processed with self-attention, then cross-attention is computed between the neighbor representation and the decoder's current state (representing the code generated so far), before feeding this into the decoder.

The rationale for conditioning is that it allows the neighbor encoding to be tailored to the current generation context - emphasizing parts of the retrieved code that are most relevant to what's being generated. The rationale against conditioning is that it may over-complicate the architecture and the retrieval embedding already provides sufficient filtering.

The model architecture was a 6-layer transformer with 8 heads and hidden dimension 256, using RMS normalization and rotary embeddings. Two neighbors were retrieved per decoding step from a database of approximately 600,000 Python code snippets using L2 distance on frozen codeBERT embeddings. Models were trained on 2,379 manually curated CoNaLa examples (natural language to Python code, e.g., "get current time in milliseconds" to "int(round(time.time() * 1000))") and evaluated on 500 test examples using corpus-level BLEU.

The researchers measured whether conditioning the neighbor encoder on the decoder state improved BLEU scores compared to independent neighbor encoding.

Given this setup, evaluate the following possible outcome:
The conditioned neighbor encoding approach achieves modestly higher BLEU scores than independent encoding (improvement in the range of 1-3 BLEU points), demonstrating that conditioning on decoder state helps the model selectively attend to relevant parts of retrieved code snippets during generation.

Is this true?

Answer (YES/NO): NO